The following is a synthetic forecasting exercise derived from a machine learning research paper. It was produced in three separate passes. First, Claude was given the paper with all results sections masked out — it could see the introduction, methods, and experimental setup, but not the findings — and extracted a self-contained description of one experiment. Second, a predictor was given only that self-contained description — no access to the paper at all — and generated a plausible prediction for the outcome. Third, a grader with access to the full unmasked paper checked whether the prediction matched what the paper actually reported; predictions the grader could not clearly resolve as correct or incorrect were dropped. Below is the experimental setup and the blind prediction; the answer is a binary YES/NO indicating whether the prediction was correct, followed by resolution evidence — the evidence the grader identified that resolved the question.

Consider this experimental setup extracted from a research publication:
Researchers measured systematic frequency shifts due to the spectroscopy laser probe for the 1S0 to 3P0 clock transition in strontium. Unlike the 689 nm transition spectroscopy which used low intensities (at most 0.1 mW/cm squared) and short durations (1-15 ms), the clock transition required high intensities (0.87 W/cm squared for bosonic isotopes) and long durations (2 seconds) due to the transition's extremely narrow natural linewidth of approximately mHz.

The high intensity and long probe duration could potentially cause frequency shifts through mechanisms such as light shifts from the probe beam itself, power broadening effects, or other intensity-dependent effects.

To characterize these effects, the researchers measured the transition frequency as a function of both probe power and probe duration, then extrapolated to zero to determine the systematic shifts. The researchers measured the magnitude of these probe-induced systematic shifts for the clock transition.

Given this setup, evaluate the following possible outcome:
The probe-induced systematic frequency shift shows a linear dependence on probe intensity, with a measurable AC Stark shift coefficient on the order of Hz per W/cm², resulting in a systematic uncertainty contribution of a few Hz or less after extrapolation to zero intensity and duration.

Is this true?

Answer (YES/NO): NO